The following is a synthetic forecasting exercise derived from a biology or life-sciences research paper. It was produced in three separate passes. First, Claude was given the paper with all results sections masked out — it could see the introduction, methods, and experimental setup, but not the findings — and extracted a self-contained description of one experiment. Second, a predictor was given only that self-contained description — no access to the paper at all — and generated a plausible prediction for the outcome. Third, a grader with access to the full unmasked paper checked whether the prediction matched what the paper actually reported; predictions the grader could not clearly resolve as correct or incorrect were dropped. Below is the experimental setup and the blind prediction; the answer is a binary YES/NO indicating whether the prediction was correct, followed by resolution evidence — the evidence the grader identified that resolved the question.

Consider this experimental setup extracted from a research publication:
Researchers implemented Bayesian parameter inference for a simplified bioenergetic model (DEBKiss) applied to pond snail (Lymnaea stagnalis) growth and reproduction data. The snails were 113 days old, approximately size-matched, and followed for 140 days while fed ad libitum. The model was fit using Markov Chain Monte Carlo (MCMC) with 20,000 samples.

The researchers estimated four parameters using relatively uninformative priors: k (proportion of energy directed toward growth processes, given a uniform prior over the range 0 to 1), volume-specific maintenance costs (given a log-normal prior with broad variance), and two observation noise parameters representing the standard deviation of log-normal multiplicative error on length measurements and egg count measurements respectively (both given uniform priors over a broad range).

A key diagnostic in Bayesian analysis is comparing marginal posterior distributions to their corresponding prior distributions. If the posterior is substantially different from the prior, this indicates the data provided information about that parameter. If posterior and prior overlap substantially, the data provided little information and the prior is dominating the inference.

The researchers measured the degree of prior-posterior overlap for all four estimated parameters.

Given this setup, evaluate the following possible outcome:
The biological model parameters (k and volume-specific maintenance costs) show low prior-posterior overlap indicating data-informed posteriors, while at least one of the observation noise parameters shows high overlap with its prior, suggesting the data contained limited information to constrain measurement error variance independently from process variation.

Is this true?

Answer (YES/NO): NO